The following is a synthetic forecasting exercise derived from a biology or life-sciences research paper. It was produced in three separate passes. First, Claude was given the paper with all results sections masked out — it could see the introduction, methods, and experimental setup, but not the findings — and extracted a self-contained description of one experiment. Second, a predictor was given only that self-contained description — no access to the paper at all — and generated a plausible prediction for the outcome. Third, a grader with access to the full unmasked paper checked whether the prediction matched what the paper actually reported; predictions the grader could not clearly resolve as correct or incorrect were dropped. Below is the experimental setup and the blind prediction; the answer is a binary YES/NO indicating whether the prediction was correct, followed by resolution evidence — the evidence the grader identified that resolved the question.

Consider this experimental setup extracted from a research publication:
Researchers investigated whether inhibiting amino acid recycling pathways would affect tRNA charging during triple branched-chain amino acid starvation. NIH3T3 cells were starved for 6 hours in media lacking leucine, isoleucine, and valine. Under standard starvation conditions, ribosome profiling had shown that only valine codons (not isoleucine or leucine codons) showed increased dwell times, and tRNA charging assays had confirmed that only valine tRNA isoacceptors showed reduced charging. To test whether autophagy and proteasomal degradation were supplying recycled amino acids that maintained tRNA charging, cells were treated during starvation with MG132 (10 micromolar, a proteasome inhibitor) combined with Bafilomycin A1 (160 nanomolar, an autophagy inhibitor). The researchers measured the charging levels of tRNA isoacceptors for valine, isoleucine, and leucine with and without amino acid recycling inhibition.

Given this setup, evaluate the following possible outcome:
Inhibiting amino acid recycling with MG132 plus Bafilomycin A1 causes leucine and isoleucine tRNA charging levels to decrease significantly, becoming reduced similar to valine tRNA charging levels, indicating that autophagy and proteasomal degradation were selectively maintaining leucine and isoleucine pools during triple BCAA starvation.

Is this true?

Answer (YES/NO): NO